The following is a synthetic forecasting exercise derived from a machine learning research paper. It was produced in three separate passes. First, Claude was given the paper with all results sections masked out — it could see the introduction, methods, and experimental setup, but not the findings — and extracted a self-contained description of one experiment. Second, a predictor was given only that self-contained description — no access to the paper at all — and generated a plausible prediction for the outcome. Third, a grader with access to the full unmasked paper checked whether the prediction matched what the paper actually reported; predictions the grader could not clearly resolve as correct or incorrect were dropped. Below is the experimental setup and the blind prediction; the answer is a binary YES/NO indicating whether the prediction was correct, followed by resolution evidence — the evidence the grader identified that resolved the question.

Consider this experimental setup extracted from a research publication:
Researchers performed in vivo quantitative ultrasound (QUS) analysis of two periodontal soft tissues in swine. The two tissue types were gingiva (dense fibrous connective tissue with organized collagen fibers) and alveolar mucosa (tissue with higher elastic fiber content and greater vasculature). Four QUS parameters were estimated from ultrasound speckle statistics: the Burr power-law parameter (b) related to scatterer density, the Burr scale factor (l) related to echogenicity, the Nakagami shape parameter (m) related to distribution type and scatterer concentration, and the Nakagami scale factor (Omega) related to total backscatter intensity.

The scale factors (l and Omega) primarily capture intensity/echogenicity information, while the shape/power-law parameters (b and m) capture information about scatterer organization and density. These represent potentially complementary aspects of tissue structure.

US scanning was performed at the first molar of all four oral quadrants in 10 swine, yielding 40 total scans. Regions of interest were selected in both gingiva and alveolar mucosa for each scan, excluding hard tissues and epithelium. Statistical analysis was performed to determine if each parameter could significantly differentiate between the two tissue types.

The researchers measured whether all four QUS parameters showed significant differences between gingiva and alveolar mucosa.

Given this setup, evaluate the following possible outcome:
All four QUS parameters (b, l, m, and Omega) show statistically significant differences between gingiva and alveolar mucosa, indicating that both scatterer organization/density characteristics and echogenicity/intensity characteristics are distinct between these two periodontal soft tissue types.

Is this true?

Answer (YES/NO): YES